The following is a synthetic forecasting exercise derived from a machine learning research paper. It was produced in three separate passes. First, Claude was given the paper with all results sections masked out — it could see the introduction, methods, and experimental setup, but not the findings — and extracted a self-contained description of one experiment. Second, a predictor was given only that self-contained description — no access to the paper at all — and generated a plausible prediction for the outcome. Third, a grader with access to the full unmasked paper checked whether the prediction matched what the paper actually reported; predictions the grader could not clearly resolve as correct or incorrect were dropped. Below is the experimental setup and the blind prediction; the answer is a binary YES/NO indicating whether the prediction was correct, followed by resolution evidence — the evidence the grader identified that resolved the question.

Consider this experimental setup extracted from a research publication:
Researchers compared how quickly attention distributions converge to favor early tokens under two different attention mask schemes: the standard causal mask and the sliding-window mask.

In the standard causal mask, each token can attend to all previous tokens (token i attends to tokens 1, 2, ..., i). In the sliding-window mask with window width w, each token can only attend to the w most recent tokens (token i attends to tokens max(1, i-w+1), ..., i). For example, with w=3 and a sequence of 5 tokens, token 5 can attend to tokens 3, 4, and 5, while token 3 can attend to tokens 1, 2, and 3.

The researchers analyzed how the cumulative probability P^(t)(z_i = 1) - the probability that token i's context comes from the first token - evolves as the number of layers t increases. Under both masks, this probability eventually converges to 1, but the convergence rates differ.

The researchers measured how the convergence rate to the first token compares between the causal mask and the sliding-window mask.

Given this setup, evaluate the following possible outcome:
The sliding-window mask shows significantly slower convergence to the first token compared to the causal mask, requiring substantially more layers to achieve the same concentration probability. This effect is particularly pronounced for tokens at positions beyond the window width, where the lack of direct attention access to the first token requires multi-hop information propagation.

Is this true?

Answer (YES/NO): NO